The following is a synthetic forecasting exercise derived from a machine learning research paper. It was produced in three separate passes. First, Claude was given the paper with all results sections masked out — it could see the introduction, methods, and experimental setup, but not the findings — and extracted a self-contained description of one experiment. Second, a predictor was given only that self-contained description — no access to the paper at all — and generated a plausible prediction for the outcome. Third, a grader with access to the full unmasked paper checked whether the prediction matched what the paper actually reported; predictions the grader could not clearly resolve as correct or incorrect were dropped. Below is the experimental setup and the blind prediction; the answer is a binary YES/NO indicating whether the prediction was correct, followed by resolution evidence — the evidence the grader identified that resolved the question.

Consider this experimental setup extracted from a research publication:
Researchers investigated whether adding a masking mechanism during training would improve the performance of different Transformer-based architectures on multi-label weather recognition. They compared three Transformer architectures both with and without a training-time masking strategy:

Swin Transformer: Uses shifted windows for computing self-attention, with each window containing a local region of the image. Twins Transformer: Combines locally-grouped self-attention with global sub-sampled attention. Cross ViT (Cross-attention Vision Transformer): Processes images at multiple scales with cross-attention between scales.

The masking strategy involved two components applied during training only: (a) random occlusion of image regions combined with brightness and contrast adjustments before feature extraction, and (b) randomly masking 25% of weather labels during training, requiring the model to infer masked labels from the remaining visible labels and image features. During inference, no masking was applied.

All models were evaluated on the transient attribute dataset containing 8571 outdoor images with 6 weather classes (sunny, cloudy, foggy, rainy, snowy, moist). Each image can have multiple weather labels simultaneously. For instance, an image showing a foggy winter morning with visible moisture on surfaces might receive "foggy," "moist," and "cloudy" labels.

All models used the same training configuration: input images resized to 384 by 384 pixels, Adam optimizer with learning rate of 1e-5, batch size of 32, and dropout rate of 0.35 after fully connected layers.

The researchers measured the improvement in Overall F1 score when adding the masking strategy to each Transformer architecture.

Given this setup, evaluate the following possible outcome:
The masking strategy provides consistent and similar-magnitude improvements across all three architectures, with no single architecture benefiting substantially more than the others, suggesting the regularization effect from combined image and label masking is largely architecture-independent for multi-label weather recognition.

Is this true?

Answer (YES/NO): YES